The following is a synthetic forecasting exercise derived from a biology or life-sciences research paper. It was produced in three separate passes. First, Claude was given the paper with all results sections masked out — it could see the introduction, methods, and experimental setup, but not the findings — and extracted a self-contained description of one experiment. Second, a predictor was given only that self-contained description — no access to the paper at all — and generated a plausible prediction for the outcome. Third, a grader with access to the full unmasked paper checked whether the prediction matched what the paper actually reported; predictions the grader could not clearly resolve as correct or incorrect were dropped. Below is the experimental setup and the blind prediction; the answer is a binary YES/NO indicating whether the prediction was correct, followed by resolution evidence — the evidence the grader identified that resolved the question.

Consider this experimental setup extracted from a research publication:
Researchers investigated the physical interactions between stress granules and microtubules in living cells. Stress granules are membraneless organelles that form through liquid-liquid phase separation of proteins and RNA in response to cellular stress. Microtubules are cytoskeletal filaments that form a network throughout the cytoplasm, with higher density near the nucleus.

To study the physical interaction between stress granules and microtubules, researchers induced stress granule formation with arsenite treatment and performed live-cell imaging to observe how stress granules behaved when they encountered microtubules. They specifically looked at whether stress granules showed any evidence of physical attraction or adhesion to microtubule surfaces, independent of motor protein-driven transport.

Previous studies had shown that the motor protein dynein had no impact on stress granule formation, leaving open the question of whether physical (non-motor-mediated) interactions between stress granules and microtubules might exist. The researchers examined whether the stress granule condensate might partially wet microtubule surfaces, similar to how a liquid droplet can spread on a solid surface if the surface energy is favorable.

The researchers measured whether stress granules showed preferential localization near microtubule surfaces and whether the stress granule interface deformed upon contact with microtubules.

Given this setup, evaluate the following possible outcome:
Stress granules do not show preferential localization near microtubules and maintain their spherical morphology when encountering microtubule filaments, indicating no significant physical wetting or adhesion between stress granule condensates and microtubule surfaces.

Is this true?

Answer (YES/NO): NO